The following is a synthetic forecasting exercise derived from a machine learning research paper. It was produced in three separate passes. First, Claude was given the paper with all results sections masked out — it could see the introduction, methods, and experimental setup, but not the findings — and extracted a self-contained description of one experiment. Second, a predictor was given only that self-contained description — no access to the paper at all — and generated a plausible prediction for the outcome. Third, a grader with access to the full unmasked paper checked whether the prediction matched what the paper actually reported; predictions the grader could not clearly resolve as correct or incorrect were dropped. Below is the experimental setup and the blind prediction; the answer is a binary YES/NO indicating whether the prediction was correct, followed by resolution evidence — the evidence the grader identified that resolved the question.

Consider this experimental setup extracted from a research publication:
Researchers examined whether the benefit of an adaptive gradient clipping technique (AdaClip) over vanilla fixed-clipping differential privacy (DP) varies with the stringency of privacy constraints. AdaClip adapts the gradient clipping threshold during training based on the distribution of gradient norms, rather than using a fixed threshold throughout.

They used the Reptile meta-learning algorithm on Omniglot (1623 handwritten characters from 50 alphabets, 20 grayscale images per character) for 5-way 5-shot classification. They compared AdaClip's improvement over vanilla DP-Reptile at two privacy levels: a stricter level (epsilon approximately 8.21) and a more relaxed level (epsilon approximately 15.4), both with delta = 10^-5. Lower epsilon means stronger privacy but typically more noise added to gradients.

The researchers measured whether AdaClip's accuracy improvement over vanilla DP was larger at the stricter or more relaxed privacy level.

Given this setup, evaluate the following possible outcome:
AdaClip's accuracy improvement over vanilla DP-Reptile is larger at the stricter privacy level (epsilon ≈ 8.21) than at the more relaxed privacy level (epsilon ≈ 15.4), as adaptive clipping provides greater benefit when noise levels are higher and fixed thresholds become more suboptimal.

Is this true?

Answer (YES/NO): NO